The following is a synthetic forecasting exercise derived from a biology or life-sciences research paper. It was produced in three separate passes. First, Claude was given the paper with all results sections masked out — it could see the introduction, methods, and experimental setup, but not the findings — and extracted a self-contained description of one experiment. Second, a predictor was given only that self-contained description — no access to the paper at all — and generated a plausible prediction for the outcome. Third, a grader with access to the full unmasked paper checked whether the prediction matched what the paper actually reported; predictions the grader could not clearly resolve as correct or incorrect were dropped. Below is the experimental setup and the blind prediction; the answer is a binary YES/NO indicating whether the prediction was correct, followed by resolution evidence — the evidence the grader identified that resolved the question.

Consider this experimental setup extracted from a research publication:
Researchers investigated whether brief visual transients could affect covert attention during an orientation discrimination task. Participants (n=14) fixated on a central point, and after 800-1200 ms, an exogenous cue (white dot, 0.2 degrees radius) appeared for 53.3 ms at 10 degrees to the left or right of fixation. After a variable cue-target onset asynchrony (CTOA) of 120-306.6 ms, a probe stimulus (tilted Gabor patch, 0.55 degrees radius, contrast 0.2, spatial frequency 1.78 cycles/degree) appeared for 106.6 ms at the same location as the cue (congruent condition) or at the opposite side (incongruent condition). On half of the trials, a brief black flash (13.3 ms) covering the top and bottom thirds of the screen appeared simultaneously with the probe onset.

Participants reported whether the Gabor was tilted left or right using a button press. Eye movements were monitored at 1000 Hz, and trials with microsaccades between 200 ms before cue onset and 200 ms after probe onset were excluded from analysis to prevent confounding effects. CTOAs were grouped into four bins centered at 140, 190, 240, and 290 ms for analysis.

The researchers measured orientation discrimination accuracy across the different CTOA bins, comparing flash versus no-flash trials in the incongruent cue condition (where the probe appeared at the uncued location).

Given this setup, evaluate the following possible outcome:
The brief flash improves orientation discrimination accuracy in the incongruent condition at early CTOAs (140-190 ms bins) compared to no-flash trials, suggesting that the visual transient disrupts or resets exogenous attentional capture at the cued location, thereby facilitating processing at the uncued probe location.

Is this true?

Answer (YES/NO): NO